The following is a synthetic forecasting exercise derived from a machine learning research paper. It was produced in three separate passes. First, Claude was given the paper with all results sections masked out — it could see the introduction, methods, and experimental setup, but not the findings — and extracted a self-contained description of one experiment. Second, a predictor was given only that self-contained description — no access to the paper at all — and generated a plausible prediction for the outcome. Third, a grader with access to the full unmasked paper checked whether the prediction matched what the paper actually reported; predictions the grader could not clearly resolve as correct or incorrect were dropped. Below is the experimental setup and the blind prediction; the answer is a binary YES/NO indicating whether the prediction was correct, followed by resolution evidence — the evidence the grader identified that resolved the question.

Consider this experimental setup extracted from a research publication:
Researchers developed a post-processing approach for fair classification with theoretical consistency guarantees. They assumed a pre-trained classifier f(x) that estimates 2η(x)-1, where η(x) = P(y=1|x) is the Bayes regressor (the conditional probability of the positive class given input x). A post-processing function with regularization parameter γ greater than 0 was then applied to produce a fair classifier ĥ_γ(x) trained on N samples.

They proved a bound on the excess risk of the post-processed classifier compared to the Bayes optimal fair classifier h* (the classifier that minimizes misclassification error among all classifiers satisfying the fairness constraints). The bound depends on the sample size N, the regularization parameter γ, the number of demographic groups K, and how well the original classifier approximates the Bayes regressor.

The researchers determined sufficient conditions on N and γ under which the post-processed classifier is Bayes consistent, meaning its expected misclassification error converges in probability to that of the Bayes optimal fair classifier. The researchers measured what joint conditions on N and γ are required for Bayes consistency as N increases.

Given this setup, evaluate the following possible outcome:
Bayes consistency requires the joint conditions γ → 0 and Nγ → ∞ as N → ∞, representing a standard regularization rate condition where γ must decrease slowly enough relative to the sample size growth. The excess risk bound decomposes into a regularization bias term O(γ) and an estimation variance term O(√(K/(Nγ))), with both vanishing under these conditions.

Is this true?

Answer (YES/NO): NO